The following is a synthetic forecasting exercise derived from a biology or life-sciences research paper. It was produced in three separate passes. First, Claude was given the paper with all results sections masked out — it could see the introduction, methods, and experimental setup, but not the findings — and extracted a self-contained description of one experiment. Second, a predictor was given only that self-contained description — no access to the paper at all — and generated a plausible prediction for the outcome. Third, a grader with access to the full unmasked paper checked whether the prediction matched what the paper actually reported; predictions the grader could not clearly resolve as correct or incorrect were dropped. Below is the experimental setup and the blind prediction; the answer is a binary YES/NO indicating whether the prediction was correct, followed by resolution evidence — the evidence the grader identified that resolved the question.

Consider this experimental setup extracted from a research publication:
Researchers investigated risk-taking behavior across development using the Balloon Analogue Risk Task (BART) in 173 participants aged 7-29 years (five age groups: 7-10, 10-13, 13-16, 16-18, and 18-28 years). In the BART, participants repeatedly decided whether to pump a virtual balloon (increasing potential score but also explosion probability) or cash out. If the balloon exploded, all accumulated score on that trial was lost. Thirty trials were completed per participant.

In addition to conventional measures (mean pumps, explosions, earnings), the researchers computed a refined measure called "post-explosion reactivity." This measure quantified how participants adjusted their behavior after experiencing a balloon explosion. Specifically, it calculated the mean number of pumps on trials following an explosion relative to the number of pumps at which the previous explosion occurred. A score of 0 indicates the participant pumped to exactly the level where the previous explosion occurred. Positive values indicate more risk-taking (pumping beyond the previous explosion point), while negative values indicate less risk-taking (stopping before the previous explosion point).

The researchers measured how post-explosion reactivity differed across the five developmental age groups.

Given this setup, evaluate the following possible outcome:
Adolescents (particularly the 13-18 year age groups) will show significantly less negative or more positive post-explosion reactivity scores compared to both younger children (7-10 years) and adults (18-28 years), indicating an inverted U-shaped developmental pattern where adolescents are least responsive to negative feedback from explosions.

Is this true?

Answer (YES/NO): NO